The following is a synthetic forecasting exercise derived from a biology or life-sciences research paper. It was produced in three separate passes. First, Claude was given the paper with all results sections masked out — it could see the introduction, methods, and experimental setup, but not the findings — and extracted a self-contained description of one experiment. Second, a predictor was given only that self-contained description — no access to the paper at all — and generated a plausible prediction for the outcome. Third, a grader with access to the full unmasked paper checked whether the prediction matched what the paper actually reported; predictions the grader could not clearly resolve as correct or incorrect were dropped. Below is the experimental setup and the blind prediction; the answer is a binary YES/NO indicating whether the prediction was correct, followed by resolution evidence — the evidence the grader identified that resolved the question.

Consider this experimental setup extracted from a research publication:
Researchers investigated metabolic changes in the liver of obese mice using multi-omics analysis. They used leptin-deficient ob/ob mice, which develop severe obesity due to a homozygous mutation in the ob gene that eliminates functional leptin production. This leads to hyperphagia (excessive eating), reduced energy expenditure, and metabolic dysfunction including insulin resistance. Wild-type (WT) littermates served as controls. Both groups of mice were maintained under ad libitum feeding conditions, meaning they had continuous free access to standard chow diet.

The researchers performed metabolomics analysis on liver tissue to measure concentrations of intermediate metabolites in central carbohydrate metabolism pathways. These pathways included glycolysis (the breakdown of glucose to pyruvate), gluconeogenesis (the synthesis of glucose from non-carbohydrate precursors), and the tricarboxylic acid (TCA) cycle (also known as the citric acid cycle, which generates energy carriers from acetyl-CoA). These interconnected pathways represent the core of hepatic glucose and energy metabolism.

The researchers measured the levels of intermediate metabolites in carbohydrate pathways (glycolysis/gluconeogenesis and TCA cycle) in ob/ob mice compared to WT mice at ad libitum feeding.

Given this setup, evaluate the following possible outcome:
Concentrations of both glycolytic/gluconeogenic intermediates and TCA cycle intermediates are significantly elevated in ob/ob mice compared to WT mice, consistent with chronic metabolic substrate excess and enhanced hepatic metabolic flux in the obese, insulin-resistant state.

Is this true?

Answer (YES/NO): NO